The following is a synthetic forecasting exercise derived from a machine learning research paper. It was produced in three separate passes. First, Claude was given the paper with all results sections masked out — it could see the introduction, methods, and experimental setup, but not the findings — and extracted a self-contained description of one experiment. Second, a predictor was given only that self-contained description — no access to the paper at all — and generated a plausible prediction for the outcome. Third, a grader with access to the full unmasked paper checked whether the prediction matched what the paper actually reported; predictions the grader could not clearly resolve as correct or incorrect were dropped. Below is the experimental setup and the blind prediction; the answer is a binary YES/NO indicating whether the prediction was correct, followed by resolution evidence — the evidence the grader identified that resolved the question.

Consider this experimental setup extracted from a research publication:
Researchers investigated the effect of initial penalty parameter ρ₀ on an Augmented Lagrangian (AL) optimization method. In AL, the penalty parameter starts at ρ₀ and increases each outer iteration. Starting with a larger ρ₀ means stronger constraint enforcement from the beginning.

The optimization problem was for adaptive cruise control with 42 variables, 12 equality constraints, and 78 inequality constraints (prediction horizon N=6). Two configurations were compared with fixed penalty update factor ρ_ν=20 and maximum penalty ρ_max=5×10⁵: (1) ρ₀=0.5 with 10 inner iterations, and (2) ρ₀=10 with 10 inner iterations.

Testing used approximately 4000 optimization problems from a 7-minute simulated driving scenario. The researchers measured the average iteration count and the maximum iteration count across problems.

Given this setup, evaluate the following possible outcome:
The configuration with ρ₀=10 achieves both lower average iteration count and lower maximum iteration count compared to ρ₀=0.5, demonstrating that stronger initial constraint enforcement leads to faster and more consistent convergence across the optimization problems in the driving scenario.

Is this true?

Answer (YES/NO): NO